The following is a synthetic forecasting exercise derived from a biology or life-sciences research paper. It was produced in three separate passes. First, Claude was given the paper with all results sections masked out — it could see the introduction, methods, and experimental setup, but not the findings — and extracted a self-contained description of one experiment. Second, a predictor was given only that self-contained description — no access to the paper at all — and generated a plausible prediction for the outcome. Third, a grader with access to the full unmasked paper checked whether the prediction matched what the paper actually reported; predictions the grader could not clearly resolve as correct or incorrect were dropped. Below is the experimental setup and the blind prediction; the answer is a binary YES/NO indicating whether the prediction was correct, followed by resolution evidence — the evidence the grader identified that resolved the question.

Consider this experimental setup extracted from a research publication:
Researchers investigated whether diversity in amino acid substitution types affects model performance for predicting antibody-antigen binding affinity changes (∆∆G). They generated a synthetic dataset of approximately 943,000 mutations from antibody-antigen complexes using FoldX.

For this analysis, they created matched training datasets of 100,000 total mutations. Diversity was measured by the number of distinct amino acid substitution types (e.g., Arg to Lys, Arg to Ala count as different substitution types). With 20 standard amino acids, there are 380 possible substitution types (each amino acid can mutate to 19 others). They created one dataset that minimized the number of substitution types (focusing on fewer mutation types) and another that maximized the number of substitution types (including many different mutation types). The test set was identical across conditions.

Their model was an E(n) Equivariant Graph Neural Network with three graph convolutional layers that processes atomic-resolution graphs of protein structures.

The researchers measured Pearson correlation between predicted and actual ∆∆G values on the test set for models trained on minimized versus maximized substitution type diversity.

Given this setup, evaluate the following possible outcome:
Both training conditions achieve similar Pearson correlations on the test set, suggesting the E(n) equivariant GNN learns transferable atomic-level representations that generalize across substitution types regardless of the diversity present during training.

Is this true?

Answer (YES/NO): NO